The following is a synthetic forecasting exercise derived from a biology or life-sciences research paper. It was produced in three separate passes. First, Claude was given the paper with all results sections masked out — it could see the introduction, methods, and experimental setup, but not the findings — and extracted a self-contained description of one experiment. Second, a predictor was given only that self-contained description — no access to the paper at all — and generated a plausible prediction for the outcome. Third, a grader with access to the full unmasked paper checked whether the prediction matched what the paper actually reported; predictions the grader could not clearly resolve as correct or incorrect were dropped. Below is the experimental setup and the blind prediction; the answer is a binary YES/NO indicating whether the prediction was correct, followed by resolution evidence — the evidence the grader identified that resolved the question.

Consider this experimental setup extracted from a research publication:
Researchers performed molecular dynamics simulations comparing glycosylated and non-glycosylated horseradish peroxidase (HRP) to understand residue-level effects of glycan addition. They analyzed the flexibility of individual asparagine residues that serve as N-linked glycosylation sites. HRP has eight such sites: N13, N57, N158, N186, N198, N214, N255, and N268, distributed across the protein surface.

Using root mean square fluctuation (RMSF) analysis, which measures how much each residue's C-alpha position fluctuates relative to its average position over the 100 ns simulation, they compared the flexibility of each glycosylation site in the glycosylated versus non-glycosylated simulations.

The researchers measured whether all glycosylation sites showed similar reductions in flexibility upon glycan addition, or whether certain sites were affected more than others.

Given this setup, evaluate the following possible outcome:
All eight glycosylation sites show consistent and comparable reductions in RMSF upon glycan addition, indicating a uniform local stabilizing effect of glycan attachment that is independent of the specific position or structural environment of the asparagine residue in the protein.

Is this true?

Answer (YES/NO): NO